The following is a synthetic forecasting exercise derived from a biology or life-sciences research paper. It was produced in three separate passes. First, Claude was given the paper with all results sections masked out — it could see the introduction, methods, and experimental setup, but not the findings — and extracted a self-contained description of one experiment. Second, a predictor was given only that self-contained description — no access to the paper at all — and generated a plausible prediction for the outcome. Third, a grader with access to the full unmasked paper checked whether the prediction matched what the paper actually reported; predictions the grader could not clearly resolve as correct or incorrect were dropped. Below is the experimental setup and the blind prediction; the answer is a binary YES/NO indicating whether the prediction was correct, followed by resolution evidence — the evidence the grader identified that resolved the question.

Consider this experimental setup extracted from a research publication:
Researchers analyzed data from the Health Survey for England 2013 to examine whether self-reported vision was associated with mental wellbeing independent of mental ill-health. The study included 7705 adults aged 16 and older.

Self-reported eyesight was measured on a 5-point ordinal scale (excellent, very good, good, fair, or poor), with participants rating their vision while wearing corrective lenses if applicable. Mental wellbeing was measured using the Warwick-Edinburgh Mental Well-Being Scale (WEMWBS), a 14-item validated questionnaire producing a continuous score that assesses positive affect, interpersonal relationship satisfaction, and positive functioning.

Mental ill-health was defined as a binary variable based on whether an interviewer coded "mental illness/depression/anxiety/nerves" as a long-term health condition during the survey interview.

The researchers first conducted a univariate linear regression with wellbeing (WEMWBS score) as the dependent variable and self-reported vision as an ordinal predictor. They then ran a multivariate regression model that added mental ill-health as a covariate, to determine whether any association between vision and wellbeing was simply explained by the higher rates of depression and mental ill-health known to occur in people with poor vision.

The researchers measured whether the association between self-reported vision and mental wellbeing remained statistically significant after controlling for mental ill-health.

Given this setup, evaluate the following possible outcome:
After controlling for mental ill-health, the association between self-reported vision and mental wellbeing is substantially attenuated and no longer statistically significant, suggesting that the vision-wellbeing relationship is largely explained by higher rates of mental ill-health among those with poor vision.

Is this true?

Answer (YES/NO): NO